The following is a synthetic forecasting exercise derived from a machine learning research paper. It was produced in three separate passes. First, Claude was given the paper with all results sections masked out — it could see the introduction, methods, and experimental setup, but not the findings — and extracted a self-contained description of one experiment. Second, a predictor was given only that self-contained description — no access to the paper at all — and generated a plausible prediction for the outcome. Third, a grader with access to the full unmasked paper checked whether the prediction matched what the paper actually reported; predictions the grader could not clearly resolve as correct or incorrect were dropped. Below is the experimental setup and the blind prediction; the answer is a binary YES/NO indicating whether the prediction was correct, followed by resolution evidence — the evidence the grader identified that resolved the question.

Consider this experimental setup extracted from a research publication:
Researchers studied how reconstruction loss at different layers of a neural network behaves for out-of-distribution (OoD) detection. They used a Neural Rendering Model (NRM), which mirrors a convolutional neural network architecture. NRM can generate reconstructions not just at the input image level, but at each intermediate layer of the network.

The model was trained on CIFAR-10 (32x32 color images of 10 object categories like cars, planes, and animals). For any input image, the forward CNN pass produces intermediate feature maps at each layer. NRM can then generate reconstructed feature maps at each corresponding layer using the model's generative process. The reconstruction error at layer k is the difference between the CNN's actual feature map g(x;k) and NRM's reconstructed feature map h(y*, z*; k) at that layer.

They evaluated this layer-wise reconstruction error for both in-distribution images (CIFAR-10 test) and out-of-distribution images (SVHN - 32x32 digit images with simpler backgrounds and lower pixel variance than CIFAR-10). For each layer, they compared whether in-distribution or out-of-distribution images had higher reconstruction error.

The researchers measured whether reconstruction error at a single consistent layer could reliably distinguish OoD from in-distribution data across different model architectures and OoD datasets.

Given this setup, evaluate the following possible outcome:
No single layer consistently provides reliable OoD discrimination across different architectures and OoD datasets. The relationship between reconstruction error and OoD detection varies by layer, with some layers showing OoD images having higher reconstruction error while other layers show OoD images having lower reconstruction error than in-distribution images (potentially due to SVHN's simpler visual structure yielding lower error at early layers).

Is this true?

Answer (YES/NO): NO